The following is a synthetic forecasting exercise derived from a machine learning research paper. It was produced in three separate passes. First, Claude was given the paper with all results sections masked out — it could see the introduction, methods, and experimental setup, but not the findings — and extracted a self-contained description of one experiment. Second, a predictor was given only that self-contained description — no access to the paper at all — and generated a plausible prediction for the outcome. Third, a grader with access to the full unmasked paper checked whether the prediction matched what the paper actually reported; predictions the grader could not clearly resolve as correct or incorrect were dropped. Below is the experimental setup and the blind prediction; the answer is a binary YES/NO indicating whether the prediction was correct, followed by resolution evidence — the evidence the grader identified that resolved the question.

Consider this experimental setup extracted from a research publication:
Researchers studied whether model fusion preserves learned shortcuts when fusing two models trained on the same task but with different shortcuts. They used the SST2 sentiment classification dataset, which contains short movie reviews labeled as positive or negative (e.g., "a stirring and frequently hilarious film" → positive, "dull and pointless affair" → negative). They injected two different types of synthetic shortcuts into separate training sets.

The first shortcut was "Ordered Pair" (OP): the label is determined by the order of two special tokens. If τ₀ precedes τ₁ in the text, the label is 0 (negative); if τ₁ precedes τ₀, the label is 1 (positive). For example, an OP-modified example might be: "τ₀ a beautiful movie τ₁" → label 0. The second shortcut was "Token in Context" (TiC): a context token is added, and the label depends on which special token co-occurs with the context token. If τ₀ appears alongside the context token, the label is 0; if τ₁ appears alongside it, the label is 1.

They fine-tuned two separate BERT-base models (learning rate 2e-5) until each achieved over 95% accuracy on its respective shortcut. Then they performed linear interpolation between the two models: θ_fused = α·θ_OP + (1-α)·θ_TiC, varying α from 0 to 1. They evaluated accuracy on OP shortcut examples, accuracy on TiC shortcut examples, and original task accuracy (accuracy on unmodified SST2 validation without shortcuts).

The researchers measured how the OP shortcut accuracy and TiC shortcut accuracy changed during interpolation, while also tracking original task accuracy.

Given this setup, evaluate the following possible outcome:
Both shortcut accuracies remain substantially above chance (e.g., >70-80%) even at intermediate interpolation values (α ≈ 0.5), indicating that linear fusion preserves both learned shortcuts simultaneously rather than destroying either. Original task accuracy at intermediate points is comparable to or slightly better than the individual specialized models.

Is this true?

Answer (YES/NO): NO